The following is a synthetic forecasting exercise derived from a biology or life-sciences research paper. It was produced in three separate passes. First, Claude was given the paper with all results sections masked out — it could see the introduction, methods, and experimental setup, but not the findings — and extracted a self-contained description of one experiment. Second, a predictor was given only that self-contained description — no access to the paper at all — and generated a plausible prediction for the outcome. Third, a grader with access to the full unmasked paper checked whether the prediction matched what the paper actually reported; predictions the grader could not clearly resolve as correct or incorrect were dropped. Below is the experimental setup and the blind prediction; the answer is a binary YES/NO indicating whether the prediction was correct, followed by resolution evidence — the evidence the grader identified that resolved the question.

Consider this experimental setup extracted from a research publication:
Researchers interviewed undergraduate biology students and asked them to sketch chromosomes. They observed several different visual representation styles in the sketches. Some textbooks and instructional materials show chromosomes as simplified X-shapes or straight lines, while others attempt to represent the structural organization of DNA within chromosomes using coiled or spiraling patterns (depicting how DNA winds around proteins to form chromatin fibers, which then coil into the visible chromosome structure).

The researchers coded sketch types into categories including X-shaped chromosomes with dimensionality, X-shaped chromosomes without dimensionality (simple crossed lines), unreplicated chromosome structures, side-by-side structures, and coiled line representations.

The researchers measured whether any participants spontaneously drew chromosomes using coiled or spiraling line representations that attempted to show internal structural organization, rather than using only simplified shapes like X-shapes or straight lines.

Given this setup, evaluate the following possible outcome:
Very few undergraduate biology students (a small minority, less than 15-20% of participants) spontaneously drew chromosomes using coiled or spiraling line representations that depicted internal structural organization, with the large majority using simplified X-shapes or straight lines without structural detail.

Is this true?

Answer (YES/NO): YES